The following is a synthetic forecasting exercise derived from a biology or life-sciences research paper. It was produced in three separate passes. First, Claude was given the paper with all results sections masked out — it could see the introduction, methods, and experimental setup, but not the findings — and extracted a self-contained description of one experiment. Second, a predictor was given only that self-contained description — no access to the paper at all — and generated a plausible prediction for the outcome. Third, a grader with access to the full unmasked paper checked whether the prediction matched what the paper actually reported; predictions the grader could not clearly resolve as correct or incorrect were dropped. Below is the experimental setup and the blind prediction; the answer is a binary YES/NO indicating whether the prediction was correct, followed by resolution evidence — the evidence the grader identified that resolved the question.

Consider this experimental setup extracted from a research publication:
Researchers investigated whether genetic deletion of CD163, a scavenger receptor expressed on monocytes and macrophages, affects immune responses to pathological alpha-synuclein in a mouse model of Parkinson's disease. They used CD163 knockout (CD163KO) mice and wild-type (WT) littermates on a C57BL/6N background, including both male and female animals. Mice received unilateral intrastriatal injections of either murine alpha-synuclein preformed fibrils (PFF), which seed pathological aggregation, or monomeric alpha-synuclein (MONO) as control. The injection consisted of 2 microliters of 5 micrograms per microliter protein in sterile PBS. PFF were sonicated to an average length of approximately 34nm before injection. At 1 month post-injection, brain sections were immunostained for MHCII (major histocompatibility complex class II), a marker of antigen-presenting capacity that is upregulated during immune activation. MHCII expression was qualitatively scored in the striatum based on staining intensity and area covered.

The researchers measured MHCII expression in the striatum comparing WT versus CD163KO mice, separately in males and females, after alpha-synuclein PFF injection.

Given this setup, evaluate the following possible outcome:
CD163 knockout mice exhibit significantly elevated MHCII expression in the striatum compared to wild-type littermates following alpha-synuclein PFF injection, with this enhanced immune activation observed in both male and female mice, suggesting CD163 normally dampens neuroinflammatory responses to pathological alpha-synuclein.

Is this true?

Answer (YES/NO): NO